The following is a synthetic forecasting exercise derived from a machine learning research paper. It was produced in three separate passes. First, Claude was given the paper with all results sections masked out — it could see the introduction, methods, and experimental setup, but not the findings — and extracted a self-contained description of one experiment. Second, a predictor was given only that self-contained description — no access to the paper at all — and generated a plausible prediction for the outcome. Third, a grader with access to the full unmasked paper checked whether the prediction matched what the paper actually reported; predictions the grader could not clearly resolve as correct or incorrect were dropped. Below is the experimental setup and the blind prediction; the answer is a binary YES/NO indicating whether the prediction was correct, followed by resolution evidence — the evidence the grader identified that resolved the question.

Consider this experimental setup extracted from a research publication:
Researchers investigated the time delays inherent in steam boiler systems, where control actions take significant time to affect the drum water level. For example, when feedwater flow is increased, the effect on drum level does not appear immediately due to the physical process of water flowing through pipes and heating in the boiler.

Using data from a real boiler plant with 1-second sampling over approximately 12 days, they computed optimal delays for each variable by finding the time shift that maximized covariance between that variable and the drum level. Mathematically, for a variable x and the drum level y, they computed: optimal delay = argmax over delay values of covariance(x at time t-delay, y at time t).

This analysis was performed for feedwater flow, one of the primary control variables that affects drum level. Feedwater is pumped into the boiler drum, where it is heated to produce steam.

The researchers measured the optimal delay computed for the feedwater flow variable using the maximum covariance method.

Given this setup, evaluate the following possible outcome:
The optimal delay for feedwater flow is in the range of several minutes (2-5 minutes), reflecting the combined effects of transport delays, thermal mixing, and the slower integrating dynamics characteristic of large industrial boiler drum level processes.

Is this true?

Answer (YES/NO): YES